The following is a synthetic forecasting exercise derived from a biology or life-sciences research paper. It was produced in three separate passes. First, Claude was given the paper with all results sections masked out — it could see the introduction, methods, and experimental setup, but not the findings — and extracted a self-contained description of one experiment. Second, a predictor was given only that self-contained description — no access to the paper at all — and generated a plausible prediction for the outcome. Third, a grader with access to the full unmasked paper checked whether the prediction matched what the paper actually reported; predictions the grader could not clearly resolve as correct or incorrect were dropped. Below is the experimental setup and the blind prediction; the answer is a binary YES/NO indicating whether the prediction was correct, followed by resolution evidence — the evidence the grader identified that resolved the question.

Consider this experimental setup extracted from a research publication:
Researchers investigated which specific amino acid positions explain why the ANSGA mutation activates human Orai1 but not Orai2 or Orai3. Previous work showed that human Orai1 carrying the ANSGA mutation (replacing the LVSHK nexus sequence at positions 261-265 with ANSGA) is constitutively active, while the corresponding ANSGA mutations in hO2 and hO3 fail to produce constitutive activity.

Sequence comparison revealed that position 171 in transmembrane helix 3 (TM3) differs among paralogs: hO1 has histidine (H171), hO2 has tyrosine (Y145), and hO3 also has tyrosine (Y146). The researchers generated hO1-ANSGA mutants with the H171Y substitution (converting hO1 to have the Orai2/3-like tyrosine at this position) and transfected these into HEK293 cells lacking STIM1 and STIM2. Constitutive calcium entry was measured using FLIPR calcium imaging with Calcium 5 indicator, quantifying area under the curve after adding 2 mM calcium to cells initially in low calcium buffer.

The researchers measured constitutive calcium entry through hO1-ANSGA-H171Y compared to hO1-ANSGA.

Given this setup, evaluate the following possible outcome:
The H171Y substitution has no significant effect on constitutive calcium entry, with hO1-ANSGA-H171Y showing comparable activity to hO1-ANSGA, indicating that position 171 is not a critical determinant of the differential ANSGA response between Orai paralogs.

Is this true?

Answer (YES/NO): NO